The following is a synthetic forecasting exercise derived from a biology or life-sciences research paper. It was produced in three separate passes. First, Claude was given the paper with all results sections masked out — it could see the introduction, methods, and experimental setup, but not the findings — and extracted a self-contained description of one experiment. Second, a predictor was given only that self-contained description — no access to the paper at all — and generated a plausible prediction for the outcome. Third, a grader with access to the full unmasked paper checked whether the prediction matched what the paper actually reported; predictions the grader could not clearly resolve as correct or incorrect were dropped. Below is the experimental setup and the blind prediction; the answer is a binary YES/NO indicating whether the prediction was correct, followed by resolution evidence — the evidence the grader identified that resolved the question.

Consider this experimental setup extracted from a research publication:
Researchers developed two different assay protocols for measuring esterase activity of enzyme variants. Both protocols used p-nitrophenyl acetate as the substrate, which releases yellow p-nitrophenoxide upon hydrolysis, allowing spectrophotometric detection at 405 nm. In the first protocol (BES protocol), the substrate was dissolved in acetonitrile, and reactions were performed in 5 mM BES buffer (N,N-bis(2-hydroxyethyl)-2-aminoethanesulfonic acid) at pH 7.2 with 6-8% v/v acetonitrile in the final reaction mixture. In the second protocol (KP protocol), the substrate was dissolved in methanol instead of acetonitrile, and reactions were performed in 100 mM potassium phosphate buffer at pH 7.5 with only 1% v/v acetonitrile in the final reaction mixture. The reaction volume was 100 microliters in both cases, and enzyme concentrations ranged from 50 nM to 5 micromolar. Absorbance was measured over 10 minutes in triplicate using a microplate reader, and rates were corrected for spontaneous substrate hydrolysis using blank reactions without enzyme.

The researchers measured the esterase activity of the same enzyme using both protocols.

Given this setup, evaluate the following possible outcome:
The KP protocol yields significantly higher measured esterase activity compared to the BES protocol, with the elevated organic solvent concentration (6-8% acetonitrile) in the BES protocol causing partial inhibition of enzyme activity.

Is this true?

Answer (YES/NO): YES